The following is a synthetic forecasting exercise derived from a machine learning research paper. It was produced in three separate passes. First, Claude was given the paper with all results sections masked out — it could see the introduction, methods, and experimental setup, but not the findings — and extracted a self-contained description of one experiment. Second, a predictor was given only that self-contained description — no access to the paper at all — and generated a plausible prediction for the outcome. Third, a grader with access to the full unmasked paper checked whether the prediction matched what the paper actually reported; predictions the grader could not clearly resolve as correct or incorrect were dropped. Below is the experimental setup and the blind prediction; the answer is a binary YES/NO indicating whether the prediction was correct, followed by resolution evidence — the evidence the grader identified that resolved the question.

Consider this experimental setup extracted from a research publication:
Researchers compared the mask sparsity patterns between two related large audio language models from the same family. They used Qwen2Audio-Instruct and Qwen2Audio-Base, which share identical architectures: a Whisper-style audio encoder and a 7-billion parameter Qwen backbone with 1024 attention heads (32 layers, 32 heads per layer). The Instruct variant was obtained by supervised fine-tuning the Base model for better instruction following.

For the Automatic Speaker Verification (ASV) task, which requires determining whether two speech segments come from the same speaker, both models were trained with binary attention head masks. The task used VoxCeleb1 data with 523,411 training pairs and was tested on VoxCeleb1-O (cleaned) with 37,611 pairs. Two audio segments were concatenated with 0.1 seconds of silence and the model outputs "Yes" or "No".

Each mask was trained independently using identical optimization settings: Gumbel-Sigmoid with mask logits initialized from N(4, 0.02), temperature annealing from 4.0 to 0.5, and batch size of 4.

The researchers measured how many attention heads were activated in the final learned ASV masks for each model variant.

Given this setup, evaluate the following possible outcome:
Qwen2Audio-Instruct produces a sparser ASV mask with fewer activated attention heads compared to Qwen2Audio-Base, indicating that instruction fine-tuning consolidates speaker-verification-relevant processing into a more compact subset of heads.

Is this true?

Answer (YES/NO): YES